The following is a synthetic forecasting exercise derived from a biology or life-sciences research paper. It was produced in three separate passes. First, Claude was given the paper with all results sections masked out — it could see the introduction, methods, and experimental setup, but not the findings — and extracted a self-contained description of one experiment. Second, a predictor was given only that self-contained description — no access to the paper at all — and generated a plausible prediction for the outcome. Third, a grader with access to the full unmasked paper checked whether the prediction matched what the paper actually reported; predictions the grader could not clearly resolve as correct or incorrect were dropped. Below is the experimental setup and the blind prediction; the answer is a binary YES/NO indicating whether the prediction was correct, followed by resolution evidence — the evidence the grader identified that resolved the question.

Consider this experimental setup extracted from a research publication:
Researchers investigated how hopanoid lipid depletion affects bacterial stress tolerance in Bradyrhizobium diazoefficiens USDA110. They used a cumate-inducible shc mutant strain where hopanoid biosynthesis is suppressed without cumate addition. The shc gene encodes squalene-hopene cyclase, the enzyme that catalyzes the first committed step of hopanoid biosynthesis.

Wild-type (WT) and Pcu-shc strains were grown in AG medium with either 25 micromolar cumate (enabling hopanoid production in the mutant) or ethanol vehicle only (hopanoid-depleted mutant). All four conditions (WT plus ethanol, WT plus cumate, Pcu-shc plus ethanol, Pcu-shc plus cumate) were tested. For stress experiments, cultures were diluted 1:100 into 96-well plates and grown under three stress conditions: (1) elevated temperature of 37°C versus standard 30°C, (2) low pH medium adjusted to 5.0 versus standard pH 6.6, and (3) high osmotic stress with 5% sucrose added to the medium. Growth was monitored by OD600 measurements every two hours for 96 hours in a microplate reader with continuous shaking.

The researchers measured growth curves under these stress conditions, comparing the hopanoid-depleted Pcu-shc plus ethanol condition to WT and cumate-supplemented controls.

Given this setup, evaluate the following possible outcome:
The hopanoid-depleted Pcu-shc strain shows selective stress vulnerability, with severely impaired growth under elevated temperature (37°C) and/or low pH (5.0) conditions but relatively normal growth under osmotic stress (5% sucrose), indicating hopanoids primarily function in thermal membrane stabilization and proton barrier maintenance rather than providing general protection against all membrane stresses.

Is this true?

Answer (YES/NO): NO